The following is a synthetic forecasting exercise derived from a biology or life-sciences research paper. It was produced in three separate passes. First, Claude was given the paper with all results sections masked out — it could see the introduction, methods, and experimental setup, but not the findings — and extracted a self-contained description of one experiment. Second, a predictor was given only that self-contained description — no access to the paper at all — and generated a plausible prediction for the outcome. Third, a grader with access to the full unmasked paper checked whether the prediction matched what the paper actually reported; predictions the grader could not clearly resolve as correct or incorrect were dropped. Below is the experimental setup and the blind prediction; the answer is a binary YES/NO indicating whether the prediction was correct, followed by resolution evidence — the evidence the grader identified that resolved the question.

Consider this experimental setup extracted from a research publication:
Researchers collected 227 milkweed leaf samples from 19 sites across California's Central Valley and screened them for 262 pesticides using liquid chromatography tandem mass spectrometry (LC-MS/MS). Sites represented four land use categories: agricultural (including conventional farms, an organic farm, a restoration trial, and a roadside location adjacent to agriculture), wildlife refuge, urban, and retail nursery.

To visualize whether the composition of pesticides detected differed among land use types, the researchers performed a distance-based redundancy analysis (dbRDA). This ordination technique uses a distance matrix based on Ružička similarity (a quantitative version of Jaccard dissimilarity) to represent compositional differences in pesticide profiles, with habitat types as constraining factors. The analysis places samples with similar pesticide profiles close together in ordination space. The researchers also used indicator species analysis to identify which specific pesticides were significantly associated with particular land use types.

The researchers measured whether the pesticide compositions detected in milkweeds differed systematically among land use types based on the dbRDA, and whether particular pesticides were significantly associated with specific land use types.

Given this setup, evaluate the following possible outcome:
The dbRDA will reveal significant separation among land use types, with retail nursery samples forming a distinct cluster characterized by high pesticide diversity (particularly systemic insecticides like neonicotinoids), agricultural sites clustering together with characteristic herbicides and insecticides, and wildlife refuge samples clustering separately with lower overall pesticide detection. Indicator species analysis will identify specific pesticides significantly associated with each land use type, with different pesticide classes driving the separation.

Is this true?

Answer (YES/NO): NO